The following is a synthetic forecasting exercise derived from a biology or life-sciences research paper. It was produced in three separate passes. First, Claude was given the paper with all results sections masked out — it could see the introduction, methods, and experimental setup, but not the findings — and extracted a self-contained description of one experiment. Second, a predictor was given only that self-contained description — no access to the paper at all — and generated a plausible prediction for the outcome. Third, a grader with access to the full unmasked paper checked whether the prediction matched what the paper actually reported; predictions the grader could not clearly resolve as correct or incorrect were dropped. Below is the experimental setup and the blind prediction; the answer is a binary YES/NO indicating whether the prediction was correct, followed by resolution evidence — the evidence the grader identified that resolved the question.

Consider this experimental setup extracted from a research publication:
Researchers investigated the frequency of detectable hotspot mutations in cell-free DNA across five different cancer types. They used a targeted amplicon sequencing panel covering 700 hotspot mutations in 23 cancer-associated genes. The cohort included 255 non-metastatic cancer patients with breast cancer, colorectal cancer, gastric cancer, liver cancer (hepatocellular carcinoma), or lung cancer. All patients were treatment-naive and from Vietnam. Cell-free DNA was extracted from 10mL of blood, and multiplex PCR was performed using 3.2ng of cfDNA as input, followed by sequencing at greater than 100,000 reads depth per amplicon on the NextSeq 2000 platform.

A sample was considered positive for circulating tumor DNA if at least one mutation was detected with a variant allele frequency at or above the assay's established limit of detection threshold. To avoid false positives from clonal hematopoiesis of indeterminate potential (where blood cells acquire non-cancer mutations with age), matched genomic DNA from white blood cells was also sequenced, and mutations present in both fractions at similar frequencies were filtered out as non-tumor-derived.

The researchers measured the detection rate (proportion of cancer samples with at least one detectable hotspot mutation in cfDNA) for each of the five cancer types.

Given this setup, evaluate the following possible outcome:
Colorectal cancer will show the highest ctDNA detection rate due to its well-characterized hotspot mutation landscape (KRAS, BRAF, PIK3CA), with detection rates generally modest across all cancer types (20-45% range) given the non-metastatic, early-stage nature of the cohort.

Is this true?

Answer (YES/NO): NO